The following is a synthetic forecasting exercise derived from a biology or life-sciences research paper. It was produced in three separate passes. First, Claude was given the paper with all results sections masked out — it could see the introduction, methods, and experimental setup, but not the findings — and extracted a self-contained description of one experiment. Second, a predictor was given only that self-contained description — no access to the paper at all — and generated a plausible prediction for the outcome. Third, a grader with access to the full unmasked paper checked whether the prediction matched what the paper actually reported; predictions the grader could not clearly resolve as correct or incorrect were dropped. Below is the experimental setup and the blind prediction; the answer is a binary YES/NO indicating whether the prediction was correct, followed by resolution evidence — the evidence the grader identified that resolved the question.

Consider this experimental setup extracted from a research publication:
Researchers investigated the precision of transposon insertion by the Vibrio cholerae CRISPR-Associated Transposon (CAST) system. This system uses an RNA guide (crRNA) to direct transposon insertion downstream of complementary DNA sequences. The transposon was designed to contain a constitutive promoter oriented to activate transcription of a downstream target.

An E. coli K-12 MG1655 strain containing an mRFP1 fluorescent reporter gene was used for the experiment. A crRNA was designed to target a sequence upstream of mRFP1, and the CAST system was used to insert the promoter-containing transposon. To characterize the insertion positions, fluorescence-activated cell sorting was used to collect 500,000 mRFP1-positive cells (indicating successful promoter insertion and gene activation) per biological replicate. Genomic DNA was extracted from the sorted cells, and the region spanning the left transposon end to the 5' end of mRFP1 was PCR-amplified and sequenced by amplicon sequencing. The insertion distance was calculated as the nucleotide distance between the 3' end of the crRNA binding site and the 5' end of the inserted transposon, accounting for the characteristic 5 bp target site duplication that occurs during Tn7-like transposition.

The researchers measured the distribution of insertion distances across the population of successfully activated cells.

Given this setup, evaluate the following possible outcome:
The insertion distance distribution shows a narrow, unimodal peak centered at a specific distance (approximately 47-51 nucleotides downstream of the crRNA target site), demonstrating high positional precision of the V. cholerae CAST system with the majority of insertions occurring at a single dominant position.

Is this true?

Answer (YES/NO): YES